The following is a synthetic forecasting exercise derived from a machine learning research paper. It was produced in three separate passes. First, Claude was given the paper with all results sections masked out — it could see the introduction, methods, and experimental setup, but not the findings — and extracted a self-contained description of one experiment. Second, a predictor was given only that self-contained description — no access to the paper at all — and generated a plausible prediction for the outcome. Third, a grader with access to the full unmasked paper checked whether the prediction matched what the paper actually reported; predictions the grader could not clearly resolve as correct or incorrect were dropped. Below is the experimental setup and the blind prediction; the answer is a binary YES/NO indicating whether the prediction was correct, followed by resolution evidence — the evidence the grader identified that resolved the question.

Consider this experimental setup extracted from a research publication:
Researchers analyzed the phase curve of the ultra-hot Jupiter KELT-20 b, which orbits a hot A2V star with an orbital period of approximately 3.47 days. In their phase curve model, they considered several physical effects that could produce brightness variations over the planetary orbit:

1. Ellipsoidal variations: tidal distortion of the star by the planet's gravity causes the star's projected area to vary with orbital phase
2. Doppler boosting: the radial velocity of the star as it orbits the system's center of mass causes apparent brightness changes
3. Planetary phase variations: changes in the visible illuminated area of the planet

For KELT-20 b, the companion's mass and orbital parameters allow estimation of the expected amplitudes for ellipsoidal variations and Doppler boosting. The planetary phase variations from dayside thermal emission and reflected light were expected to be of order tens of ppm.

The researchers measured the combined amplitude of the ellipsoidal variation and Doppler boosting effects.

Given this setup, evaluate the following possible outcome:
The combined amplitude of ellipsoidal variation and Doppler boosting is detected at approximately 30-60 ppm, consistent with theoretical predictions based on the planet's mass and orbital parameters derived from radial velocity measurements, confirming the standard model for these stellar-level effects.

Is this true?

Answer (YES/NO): NO